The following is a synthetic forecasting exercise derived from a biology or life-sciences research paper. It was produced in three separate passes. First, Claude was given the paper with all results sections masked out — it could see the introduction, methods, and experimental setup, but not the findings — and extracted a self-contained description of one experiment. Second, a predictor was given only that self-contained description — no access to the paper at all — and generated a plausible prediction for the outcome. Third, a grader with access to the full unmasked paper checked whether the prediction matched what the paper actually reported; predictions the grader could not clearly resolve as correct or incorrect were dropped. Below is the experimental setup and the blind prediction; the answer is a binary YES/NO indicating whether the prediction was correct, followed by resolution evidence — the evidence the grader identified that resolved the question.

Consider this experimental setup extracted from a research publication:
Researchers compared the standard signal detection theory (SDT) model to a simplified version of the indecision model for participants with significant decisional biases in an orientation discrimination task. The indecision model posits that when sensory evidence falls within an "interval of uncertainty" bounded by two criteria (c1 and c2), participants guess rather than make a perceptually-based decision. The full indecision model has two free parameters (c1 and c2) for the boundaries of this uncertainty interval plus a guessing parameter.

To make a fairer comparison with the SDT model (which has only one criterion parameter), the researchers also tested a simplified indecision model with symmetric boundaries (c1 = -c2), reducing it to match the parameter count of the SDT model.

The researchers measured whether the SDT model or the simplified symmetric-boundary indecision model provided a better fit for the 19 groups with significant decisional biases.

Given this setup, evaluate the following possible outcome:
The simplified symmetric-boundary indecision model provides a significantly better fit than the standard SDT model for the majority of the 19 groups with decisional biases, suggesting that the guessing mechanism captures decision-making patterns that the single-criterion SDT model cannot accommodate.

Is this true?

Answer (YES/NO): NO